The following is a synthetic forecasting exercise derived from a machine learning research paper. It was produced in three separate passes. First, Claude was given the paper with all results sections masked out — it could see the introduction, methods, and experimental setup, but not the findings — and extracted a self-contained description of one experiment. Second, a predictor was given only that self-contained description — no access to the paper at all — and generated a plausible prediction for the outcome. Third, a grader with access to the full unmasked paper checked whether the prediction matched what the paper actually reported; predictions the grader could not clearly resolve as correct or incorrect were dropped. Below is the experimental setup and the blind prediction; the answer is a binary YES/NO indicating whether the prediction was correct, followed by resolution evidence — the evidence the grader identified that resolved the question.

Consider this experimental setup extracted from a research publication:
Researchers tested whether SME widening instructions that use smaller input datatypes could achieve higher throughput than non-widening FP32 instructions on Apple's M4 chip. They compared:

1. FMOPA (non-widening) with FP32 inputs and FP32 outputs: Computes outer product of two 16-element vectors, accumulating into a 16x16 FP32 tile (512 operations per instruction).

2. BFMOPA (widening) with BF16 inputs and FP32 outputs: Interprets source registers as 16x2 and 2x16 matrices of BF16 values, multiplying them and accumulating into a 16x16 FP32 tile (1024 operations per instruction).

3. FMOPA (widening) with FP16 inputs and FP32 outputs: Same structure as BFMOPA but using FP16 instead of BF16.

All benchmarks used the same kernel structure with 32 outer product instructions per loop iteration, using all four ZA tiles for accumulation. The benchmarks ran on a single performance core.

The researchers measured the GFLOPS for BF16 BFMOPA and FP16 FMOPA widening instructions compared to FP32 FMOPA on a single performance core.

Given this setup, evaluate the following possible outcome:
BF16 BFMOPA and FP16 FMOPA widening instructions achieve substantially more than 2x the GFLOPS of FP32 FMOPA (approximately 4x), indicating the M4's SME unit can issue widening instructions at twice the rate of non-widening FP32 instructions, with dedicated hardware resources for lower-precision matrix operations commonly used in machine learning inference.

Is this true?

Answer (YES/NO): NO